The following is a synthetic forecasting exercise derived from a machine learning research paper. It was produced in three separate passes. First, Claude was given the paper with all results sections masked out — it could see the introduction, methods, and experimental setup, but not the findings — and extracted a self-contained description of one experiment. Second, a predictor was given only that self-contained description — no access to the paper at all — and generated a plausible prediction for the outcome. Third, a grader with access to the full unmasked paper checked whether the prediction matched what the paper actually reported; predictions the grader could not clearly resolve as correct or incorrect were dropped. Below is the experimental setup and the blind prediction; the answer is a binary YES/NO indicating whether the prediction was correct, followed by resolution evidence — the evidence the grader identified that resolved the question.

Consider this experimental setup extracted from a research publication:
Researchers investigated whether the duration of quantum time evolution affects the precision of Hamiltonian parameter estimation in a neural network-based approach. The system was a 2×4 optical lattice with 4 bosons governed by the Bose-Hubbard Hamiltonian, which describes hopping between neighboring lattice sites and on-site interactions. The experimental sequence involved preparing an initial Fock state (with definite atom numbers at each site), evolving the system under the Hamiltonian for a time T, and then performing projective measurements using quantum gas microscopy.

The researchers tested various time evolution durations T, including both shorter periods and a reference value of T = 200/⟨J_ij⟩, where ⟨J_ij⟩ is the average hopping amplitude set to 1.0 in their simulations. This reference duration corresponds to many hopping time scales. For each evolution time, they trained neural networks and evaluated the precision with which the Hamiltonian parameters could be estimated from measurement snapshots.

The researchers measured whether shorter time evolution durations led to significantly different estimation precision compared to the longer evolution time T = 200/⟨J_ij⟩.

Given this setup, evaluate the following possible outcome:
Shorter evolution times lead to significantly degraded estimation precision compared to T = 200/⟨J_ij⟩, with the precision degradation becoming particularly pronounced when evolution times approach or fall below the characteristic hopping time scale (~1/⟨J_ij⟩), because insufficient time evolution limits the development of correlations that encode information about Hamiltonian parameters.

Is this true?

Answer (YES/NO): NO